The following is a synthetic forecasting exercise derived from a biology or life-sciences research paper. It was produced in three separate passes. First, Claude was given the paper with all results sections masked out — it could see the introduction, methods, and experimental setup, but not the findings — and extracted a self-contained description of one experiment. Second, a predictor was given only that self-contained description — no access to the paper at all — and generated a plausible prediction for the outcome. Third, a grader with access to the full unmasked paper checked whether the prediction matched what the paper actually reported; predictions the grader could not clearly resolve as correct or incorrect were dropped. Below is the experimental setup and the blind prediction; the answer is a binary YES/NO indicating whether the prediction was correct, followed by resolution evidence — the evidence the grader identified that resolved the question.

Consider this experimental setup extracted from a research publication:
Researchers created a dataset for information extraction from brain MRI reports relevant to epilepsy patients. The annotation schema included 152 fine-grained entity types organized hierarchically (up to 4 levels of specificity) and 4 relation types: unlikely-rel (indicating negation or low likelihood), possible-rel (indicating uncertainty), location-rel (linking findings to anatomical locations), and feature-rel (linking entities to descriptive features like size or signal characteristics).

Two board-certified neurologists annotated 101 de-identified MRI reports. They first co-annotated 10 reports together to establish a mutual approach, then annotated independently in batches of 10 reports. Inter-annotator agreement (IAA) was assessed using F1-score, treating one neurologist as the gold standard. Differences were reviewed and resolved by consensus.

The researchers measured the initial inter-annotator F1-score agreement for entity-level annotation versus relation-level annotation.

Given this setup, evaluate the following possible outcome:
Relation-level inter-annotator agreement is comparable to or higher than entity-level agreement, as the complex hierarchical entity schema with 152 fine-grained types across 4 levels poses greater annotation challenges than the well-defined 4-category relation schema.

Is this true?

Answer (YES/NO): NO